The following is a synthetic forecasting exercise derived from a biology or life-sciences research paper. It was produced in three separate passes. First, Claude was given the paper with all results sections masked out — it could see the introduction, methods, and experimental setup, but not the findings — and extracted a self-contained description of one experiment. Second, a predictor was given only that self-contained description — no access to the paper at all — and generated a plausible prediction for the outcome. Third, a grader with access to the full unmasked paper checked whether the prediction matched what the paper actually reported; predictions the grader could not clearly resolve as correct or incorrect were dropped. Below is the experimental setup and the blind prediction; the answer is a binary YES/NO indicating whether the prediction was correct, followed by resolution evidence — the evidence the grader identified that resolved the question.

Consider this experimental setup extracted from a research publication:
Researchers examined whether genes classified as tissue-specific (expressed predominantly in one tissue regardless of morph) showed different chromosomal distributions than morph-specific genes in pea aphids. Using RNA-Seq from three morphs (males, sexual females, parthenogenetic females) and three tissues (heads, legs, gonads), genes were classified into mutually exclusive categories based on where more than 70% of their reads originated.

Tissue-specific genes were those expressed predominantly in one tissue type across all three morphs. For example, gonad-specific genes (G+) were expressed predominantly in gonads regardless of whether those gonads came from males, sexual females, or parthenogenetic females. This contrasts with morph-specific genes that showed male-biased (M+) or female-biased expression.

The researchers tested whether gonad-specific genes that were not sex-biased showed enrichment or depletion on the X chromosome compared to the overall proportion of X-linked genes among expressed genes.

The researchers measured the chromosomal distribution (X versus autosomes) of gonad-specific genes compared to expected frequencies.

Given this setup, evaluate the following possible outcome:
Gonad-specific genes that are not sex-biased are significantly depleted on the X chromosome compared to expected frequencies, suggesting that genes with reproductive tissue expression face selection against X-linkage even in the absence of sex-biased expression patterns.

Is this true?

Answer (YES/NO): NO